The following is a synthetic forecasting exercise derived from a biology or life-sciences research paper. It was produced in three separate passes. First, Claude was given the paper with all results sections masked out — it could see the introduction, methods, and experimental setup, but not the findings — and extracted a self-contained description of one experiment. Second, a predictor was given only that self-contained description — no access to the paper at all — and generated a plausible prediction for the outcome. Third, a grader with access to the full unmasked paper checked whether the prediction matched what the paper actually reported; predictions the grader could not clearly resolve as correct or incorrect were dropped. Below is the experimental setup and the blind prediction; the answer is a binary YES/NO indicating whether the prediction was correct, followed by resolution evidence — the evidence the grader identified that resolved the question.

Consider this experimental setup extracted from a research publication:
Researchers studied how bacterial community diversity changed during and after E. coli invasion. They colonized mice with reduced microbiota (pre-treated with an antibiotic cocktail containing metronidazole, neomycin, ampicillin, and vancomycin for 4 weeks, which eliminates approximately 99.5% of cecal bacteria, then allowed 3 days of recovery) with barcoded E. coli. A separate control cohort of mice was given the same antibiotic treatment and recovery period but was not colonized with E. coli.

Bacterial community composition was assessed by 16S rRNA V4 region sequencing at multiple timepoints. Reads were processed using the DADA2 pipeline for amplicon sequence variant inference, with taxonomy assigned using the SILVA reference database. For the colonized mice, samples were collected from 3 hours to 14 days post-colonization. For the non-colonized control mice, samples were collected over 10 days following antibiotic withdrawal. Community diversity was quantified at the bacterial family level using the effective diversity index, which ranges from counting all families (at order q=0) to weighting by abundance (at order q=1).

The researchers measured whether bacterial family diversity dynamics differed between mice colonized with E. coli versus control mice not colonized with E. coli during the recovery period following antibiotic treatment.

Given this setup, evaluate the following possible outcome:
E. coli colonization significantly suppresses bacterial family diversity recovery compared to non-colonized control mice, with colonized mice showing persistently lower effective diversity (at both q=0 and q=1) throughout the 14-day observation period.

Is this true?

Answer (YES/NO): NO